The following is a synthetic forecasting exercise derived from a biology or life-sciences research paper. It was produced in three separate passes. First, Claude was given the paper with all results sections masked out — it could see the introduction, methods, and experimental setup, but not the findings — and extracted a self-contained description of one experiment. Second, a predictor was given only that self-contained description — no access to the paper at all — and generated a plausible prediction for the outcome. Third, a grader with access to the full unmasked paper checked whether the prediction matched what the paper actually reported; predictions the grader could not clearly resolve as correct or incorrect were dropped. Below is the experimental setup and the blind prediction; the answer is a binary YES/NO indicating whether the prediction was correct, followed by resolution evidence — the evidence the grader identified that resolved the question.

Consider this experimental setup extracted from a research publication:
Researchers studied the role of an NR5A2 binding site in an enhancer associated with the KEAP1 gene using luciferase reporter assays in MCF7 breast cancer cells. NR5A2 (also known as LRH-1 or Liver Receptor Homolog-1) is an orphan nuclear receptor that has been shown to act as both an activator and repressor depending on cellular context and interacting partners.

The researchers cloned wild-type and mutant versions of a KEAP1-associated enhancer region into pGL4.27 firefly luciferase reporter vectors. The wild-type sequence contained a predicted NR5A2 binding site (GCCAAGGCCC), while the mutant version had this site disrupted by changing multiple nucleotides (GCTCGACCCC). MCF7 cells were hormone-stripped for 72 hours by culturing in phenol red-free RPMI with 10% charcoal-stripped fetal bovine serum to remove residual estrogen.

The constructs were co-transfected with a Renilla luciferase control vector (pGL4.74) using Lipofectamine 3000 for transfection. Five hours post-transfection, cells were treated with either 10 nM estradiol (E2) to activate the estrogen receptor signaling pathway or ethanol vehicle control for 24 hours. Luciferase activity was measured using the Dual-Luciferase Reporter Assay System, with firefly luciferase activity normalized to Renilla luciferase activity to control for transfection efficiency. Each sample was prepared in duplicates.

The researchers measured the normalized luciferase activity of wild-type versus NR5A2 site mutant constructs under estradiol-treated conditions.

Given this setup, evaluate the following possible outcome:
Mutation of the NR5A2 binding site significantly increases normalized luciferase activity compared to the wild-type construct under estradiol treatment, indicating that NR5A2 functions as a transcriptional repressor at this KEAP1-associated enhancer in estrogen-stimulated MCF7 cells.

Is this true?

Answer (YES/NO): NO